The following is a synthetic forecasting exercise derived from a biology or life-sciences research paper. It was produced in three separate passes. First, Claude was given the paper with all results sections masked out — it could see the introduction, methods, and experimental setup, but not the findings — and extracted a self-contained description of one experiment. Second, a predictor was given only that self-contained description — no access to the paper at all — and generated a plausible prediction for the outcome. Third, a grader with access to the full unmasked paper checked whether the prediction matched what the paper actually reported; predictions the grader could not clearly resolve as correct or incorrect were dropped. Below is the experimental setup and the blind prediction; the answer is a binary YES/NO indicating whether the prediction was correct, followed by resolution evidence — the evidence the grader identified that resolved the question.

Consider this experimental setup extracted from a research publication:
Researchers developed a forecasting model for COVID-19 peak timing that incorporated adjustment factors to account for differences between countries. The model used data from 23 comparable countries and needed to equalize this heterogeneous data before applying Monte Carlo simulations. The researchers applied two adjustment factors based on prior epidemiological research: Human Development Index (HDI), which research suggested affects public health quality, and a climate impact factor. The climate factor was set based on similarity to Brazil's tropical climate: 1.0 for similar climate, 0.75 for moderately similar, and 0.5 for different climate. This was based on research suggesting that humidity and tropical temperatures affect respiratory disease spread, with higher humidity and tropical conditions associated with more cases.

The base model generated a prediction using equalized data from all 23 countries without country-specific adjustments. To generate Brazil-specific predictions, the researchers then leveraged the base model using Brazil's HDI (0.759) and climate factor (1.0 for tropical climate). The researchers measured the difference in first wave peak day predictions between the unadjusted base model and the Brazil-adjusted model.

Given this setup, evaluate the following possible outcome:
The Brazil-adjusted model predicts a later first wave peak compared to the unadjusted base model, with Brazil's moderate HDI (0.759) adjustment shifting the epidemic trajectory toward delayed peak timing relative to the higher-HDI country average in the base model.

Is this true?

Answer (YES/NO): YES